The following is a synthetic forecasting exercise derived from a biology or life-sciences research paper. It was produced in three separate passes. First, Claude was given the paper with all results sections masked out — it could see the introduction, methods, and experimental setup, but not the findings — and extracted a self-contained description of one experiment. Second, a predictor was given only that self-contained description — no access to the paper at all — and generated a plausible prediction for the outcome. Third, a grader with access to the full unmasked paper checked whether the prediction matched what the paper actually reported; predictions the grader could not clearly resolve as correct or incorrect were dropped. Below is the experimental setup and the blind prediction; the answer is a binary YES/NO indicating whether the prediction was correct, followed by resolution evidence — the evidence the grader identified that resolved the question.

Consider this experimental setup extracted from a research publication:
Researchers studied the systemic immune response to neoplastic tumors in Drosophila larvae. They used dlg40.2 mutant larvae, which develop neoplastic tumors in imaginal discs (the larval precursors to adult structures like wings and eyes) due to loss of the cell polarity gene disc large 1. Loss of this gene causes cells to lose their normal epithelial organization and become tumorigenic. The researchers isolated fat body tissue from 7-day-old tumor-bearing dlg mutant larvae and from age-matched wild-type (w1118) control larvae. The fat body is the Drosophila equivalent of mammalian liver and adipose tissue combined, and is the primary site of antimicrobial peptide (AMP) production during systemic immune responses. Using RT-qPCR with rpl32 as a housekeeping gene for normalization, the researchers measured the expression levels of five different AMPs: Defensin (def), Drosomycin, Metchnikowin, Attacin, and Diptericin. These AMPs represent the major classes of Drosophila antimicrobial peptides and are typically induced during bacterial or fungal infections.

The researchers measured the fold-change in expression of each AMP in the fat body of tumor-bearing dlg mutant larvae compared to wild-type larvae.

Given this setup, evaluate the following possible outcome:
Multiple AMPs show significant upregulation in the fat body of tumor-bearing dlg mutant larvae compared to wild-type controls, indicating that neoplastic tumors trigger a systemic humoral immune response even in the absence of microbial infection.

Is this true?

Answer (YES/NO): NO